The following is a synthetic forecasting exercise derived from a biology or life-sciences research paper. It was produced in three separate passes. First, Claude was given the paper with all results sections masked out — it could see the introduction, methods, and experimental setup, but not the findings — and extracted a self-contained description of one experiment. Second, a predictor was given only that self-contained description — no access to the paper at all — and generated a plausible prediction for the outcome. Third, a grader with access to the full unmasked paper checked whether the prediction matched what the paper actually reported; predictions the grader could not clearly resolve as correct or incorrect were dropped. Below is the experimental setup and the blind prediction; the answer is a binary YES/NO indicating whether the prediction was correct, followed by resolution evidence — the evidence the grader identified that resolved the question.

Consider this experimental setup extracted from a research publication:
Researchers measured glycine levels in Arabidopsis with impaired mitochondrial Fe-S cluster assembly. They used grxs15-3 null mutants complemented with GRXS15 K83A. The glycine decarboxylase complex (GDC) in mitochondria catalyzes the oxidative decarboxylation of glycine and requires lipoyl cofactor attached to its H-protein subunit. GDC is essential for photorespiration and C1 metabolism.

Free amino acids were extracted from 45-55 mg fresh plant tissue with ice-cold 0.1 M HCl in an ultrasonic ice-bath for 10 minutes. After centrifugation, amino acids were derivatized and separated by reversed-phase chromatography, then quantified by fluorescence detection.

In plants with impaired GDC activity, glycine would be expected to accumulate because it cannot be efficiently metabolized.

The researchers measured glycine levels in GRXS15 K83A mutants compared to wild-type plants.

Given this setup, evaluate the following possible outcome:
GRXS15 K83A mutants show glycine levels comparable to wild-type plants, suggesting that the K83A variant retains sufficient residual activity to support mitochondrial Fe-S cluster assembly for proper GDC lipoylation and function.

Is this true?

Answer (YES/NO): NO